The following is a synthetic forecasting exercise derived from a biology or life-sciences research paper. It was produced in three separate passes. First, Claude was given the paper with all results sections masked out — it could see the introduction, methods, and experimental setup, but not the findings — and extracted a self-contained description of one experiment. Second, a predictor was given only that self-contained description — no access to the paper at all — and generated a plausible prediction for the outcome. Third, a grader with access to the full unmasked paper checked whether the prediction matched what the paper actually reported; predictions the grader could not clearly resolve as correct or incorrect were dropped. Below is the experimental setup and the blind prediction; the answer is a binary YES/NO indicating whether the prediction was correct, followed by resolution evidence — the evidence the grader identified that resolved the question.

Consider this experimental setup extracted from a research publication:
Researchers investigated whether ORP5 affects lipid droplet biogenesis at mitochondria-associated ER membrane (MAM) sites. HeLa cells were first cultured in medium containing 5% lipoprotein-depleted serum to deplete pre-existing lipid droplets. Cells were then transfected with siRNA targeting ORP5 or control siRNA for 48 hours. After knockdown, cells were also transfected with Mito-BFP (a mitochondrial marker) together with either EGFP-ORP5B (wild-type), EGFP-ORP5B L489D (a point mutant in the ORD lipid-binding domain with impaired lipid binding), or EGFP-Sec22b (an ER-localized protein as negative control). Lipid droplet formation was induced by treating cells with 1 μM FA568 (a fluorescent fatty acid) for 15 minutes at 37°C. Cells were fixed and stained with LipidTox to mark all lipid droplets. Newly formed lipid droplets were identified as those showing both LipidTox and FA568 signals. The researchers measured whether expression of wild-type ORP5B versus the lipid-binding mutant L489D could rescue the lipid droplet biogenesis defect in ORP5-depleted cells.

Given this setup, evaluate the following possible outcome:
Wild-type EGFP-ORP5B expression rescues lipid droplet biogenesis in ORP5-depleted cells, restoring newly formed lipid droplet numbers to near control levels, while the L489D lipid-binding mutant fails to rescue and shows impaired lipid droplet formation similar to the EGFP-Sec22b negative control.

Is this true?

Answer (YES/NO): NO